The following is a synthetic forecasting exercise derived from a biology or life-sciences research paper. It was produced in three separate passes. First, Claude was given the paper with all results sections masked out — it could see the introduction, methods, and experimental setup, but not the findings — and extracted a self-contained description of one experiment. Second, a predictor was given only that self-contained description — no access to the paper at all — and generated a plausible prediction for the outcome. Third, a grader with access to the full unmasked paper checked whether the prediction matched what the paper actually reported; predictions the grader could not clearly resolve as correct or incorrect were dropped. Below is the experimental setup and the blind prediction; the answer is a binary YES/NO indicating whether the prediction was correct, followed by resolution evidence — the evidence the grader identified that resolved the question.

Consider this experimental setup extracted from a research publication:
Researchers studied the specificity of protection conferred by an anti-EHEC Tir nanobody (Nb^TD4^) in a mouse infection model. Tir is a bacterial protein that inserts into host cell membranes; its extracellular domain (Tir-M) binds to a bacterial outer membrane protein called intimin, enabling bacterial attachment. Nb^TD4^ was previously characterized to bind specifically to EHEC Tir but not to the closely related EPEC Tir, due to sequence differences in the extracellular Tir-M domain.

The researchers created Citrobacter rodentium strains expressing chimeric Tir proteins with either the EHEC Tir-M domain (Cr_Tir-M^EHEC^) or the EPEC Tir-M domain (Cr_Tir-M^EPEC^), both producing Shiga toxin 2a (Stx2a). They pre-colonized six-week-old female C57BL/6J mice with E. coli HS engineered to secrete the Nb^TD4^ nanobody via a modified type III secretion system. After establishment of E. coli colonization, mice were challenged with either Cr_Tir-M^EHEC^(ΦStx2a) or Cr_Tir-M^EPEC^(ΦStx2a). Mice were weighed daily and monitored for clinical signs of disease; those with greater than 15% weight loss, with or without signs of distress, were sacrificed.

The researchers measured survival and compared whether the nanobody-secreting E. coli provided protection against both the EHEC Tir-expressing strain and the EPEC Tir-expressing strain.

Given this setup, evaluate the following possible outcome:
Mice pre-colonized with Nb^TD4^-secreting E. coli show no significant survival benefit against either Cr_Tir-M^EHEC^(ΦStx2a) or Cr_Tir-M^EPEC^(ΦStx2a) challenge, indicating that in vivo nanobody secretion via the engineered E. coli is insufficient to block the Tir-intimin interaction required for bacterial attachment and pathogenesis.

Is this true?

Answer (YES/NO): NO